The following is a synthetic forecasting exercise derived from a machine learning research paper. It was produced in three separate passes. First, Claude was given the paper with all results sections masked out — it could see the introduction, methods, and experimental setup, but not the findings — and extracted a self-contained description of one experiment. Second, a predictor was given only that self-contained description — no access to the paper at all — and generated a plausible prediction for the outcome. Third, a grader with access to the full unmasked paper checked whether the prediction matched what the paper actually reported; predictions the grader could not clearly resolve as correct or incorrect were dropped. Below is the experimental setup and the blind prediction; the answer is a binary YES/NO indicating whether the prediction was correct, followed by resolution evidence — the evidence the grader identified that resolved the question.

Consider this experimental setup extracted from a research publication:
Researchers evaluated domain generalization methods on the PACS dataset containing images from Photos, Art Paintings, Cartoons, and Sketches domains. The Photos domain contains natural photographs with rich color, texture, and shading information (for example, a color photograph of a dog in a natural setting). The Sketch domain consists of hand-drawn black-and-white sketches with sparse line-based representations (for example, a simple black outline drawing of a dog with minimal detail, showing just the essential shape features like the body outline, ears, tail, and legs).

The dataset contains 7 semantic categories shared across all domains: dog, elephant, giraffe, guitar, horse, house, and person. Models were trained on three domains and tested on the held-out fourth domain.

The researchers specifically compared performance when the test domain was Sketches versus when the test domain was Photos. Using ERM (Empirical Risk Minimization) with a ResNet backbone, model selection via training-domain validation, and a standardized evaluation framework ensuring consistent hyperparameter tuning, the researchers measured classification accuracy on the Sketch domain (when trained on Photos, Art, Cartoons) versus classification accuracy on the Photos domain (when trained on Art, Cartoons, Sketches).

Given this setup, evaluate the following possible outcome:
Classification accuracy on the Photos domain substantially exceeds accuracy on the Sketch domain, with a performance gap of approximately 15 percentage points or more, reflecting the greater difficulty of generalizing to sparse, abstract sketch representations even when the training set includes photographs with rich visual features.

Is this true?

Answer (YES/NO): YES